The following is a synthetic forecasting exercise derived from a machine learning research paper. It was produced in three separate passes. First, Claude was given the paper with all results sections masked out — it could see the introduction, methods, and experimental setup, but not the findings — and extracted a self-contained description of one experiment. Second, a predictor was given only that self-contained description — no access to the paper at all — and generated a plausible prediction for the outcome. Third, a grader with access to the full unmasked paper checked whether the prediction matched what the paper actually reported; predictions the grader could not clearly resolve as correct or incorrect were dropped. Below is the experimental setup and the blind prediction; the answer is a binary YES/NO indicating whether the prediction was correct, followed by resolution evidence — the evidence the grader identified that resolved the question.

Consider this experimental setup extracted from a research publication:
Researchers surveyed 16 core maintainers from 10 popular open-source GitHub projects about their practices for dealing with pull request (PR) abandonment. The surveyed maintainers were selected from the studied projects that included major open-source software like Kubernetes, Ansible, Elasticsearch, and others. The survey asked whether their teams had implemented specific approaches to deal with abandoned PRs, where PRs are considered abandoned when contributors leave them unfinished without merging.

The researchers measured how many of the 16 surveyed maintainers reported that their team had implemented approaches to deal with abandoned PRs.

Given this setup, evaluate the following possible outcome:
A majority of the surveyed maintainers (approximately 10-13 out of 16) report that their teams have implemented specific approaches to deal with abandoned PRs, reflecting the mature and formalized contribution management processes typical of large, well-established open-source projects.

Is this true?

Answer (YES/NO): NO